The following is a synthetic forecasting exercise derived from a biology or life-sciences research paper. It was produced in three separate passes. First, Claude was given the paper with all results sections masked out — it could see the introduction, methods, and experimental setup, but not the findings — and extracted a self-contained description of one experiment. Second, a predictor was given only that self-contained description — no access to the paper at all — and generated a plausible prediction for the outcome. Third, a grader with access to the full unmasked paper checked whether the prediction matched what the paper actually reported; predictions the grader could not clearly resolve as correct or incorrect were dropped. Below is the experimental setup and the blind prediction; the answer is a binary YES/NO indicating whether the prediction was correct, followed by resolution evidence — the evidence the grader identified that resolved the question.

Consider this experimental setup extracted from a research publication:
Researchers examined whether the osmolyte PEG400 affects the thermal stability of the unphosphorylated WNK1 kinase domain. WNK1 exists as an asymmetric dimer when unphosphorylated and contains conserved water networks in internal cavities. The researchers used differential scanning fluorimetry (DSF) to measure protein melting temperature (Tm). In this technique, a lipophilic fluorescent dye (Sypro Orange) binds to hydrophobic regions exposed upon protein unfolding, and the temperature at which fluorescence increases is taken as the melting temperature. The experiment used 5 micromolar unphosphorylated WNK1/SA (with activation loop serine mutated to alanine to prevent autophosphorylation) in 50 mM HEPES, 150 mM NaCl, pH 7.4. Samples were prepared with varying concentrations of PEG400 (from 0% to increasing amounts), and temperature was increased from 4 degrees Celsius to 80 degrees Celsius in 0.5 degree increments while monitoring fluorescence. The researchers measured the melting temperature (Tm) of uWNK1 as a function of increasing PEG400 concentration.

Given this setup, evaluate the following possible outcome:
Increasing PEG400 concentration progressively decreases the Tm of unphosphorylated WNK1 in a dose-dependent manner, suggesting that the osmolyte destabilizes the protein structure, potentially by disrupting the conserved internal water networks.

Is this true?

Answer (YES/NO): YES